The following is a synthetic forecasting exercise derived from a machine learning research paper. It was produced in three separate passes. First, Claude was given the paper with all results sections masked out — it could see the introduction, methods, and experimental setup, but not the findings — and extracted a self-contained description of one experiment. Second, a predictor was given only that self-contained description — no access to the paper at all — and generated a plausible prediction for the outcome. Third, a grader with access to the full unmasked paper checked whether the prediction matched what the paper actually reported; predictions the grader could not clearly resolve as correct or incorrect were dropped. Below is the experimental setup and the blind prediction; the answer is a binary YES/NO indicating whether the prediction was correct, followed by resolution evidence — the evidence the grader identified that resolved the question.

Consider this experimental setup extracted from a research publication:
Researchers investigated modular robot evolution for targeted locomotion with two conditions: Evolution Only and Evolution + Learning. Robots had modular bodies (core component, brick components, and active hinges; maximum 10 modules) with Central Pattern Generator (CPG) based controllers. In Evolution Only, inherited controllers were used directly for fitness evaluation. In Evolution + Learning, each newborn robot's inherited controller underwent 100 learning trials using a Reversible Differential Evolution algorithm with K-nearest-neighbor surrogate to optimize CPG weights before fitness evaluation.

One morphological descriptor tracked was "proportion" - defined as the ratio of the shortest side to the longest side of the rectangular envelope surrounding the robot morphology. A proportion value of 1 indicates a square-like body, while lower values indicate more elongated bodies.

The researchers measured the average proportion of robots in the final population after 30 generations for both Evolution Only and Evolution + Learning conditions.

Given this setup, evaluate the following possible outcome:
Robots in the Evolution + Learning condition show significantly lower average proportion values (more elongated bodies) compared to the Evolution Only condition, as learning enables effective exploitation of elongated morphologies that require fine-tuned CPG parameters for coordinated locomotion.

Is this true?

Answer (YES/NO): NO